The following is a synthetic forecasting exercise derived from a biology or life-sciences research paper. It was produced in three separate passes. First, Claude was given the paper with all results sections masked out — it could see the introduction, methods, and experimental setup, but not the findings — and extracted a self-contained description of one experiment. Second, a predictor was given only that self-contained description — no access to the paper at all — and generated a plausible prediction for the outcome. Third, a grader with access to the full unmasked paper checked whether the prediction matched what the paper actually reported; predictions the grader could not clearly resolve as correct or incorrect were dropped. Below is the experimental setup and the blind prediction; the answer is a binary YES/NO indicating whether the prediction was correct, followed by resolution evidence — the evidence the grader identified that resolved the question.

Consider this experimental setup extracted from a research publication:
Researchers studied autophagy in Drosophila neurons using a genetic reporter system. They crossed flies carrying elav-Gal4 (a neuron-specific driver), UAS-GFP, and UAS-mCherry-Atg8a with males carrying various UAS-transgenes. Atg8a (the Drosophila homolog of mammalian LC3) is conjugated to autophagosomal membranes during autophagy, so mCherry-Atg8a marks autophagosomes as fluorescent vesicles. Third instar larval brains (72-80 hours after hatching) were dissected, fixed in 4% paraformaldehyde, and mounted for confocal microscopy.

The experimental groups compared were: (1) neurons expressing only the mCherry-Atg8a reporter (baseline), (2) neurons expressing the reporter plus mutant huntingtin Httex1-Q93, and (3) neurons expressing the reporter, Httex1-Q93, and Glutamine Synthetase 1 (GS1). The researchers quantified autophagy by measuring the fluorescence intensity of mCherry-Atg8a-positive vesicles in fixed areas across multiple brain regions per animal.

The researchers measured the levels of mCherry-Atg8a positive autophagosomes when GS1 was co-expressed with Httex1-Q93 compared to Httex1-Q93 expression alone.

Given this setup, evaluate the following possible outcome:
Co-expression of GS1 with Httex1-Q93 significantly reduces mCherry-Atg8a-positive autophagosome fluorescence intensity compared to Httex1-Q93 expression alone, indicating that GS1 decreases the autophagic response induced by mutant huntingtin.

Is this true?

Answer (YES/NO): NO